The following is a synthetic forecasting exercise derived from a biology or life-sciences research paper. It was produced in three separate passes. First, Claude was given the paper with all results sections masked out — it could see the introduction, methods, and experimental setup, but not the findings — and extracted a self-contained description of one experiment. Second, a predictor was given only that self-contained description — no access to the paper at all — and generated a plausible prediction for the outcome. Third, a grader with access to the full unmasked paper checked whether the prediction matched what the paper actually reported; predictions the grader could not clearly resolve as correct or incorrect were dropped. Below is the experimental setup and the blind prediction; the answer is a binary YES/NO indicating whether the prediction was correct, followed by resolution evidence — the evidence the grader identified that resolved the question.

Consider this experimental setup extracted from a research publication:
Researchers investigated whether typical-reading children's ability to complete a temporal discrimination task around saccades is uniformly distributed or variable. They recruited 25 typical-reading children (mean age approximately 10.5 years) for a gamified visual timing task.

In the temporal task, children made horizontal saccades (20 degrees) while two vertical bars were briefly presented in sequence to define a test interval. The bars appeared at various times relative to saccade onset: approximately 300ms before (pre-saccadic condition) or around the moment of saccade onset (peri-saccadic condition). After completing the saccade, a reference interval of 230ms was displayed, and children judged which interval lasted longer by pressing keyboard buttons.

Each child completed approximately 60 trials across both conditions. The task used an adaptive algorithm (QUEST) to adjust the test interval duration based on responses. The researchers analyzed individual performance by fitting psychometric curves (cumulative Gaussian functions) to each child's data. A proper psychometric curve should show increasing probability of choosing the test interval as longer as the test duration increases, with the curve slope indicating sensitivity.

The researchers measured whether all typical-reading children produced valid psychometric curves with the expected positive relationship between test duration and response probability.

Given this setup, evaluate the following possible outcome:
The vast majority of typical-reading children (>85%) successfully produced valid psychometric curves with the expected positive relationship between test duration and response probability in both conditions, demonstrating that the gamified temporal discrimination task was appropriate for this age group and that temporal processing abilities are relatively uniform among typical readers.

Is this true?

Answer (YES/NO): YES